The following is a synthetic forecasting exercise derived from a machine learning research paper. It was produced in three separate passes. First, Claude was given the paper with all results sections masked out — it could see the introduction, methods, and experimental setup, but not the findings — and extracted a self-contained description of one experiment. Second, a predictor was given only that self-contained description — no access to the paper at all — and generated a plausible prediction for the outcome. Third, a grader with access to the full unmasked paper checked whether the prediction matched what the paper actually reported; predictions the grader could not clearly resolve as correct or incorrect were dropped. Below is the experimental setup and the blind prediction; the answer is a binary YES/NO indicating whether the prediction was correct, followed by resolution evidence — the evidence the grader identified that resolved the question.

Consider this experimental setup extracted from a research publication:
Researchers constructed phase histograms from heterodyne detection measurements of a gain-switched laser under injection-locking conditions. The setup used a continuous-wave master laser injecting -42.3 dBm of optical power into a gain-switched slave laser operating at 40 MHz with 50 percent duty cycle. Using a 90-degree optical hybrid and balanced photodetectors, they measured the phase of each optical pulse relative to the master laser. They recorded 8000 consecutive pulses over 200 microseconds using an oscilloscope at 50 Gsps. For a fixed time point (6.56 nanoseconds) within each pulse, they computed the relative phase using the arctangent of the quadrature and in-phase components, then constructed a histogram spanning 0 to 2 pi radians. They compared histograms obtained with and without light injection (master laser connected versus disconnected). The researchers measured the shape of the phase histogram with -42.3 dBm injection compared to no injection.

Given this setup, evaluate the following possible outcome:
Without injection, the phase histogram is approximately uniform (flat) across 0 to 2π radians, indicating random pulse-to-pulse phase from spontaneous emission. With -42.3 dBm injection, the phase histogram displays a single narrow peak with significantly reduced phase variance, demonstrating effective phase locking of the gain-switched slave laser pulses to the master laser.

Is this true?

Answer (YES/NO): YES